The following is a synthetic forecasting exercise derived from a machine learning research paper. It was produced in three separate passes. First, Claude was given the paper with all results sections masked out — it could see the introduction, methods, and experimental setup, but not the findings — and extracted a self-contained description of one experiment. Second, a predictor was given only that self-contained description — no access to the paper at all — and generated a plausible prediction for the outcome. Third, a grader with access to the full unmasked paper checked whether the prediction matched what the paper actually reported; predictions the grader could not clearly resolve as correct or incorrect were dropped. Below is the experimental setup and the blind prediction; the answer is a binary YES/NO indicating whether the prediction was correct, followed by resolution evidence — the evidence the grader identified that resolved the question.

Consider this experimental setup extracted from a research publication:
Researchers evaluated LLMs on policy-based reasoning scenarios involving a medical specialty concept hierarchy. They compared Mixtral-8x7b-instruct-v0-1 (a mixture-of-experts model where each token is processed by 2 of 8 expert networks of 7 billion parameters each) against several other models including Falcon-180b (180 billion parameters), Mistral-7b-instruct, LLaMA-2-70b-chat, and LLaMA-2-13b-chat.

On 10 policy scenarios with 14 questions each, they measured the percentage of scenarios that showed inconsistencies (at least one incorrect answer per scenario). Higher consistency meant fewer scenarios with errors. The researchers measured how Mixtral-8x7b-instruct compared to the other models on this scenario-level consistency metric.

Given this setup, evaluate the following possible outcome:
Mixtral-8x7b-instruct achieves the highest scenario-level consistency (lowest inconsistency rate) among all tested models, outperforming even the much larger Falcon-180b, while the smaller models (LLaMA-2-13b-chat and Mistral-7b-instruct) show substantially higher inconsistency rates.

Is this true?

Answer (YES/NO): NO